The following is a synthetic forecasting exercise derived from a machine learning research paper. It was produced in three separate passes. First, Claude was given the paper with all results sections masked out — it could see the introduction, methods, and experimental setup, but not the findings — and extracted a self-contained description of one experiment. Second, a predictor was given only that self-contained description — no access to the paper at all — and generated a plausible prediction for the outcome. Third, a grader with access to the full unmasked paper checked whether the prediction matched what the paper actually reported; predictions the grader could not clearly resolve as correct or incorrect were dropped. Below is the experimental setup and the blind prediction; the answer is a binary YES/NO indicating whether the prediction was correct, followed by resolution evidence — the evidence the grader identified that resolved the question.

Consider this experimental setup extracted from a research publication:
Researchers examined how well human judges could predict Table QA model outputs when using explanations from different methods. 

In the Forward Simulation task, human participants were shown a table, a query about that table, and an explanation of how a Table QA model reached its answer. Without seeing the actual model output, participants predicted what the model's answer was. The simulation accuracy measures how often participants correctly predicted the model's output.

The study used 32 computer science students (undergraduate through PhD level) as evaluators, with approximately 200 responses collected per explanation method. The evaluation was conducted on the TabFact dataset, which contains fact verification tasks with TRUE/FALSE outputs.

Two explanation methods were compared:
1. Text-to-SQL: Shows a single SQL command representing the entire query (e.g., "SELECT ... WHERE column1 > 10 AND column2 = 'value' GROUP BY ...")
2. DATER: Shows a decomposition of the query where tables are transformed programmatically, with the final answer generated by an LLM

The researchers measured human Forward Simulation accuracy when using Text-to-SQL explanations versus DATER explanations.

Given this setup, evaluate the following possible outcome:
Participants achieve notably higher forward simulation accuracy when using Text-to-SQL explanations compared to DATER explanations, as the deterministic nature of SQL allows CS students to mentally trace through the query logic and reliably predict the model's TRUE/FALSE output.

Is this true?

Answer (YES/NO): NO